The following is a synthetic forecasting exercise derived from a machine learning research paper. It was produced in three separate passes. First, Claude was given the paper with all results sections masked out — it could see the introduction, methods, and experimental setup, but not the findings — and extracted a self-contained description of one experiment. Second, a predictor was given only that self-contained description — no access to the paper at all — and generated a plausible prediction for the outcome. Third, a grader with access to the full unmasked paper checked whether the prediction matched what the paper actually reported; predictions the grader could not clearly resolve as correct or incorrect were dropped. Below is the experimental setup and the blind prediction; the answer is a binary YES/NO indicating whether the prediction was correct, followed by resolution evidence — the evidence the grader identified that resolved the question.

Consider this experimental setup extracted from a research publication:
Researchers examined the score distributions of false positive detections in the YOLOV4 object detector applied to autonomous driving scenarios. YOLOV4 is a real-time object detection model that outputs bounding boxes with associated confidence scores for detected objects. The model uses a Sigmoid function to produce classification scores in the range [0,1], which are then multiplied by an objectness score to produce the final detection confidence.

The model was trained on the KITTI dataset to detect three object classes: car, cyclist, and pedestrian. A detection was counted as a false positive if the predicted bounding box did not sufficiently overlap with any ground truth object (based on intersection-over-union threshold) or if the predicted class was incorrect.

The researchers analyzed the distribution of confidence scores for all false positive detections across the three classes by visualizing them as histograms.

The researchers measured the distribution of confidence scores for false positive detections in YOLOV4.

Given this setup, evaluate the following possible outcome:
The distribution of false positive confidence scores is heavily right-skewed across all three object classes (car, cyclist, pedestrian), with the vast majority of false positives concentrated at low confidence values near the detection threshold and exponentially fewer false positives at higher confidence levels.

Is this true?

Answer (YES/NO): NO